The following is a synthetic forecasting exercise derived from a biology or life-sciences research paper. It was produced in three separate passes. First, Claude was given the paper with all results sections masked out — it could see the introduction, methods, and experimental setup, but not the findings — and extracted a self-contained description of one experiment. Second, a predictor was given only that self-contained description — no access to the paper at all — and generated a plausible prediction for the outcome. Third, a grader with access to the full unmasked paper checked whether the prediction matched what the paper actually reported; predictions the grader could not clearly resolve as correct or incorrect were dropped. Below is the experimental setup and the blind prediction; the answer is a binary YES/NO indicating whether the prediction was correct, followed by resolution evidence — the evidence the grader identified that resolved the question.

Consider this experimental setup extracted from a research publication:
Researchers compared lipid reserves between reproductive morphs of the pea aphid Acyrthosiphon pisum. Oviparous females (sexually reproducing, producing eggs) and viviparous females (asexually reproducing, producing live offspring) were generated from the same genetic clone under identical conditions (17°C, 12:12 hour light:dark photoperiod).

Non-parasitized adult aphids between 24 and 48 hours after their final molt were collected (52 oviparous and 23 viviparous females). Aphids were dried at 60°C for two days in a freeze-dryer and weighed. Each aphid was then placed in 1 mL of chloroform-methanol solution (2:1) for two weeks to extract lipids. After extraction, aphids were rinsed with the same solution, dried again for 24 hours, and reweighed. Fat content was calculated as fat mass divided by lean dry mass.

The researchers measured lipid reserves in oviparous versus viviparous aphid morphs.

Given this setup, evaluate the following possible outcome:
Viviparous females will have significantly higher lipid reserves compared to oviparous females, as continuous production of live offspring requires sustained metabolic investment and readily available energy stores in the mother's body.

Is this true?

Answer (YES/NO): NO